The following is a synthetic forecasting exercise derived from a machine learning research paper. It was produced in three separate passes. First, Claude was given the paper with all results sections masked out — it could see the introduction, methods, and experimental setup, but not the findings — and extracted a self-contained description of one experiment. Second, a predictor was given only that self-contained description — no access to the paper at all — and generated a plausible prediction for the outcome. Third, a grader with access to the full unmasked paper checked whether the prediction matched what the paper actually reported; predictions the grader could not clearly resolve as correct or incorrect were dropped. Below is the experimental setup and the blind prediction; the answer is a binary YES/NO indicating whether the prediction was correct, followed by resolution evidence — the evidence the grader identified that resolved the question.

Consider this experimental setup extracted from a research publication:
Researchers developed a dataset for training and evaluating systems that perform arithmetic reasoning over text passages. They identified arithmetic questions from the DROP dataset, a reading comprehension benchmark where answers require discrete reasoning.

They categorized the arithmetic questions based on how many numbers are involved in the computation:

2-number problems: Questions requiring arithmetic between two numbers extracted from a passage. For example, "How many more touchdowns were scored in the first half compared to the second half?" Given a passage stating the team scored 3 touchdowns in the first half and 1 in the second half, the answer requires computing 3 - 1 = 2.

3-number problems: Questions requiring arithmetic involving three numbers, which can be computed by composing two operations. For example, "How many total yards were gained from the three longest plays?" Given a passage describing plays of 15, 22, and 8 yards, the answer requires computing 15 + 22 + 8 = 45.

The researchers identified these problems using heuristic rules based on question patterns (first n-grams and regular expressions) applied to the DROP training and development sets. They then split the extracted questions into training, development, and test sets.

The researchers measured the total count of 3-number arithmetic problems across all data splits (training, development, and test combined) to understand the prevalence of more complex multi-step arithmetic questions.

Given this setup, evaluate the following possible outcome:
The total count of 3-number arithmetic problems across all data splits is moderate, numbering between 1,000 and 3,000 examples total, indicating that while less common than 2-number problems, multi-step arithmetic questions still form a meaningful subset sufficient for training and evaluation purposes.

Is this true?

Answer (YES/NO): NO